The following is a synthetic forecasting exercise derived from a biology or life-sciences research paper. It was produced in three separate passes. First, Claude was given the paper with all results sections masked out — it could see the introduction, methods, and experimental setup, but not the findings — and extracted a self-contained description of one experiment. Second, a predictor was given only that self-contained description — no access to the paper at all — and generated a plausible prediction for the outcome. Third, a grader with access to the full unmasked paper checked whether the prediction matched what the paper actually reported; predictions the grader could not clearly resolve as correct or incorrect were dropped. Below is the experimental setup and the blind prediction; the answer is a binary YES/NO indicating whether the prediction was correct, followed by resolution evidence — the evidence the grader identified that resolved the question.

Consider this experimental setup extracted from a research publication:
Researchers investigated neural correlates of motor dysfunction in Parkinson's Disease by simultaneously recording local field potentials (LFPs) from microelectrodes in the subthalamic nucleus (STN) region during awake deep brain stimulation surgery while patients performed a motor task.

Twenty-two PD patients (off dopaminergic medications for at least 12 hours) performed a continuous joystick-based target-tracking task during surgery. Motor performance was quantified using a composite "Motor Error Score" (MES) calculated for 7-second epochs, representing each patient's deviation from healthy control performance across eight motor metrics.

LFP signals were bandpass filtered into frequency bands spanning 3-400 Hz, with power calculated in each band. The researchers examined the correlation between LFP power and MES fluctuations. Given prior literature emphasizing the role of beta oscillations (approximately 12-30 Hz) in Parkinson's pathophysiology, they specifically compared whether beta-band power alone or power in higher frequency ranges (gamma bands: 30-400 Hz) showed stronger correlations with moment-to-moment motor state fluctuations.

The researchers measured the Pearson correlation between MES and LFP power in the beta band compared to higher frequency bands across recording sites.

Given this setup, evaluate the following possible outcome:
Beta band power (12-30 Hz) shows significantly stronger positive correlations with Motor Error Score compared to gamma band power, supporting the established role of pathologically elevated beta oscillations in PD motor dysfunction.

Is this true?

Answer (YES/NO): NO